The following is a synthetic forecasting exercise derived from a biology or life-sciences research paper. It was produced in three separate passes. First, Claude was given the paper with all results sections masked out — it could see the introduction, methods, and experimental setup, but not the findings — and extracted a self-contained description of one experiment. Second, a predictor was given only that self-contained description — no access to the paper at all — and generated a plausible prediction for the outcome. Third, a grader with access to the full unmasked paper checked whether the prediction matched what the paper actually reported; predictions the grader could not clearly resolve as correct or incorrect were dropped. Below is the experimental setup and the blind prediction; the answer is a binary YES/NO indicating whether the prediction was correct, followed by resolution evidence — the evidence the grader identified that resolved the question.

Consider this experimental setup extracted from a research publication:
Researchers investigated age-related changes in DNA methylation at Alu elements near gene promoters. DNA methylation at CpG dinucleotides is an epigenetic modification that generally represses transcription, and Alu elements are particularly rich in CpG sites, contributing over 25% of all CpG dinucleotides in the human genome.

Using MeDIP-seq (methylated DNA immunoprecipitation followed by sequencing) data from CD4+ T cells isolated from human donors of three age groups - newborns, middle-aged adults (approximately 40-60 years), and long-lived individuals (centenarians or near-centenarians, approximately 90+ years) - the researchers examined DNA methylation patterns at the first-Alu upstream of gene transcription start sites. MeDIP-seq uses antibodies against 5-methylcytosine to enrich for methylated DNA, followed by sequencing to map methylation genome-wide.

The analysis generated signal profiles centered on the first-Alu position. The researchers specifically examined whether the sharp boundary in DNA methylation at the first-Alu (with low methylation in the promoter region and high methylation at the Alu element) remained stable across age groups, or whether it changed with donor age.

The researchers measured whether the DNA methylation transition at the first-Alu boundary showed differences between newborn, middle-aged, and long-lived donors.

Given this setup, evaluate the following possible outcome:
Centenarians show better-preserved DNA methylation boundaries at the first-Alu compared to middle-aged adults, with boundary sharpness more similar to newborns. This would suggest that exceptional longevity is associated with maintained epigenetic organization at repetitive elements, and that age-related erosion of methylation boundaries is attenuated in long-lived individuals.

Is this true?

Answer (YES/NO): NO